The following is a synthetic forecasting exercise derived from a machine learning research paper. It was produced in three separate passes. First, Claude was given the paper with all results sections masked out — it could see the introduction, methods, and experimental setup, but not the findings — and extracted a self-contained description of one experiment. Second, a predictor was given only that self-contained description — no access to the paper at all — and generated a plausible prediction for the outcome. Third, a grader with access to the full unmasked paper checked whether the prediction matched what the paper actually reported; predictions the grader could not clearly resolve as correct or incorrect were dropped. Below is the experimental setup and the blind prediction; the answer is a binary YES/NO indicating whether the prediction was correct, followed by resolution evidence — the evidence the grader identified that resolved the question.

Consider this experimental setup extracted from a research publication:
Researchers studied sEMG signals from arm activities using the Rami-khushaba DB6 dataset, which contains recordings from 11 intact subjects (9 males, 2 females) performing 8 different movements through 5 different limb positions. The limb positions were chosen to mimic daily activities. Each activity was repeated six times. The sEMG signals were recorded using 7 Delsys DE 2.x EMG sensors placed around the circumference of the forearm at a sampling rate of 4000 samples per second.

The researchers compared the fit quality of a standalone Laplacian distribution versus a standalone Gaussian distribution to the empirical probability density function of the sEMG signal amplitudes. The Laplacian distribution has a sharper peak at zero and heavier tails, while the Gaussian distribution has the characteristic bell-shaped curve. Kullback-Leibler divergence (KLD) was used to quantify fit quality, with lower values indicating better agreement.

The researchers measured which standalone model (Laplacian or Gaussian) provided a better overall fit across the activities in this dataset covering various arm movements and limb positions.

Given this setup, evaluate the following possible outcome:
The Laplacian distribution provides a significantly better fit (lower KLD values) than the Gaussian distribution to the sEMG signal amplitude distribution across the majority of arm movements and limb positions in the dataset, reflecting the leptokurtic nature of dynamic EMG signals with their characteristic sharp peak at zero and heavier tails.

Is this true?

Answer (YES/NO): YES